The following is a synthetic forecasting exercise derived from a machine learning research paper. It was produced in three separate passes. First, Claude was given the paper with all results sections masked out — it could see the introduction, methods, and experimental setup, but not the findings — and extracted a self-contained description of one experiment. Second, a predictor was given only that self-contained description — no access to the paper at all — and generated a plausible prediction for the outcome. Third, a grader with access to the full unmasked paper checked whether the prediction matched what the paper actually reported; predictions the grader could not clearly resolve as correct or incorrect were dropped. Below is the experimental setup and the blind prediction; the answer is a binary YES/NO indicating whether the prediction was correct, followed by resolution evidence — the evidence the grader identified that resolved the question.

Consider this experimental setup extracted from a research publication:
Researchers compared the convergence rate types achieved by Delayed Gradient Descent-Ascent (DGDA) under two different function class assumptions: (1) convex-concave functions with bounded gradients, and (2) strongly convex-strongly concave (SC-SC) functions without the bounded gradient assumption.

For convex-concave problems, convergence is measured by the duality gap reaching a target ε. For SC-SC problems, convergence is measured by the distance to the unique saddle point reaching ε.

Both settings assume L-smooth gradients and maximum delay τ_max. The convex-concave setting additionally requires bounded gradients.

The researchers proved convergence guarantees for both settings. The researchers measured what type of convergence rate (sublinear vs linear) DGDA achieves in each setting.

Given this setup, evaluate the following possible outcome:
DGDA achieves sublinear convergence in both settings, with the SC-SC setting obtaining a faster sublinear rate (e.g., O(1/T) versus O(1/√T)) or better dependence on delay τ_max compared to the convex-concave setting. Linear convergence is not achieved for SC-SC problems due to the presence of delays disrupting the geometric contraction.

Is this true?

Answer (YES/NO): NO